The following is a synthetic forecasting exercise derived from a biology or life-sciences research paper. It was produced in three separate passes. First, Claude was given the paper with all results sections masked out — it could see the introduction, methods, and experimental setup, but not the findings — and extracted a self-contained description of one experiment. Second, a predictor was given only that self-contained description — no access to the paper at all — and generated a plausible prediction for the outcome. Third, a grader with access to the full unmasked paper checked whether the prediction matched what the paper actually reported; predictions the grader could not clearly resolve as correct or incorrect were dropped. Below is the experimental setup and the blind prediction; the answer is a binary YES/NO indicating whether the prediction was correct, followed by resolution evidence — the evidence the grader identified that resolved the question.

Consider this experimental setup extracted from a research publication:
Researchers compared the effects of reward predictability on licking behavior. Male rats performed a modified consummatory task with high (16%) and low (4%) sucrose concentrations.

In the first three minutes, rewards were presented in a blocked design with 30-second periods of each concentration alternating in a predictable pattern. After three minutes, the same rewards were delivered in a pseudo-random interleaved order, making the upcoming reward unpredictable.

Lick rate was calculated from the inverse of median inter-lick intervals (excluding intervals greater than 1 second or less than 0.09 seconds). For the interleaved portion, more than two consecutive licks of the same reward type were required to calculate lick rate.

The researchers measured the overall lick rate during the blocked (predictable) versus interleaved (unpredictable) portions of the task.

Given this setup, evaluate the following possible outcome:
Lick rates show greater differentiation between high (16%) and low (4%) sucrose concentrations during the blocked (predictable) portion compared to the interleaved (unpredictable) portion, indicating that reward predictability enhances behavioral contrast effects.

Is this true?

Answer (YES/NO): YES